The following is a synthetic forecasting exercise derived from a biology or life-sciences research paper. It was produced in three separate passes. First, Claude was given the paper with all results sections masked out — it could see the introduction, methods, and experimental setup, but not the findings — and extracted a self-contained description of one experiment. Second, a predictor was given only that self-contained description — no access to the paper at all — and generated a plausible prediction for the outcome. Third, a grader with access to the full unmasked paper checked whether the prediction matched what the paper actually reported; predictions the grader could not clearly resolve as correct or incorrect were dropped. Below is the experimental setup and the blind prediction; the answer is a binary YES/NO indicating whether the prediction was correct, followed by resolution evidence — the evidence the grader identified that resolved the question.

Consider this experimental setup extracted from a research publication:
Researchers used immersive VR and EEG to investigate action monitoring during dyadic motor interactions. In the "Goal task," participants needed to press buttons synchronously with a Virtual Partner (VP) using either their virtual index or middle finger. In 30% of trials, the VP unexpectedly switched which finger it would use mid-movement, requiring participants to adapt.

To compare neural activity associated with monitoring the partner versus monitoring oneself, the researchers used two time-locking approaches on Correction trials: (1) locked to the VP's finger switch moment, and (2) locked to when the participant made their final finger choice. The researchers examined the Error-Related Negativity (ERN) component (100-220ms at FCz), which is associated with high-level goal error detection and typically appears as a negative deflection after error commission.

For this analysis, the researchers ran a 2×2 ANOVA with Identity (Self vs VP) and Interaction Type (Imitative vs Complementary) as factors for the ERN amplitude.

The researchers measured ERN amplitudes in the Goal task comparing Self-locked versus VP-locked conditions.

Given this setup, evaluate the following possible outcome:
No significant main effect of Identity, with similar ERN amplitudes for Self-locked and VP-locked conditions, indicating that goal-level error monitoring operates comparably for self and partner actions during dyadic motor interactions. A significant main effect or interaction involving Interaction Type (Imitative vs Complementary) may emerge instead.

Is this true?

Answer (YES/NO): NO